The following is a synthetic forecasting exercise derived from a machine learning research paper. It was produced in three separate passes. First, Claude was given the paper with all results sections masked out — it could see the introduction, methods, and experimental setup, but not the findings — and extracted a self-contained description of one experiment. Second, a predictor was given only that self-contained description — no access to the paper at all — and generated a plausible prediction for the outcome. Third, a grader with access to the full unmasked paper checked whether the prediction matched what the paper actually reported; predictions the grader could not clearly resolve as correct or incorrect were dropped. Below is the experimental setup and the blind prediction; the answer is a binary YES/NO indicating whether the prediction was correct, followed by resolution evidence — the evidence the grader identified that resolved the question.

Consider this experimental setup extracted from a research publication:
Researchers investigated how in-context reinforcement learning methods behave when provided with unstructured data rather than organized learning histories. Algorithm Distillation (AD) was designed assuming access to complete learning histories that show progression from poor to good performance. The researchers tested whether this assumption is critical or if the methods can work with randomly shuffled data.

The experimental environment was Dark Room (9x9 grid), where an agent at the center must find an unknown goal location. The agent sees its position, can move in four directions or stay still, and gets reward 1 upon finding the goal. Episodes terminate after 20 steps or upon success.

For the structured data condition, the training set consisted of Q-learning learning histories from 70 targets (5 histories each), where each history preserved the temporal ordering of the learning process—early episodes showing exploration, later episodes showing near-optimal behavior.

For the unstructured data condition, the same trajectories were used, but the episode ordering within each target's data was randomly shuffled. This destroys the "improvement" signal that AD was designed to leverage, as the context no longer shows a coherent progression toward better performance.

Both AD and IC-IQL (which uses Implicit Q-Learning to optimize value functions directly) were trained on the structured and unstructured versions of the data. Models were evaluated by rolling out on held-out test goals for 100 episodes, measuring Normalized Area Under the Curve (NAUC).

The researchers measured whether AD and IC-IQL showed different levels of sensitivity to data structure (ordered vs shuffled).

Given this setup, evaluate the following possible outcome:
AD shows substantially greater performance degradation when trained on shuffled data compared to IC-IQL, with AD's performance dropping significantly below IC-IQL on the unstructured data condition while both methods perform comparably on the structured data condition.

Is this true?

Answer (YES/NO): NO